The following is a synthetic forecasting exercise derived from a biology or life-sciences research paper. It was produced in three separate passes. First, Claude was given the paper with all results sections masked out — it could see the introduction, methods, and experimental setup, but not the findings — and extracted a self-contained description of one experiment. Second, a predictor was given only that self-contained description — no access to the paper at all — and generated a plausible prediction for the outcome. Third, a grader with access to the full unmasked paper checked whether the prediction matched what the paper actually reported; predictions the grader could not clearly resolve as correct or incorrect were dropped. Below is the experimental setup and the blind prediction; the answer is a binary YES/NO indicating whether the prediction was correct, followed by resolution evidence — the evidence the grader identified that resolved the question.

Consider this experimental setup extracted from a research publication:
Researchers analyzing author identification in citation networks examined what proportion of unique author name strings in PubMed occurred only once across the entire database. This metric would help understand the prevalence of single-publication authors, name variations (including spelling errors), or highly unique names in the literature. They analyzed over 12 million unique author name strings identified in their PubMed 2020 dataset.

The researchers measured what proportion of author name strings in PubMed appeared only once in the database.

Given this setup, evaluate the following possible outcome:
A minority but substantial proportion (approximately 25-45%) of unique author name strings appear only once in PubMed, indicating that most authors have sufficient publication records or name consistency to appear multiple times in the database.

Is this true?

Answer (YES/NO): NO